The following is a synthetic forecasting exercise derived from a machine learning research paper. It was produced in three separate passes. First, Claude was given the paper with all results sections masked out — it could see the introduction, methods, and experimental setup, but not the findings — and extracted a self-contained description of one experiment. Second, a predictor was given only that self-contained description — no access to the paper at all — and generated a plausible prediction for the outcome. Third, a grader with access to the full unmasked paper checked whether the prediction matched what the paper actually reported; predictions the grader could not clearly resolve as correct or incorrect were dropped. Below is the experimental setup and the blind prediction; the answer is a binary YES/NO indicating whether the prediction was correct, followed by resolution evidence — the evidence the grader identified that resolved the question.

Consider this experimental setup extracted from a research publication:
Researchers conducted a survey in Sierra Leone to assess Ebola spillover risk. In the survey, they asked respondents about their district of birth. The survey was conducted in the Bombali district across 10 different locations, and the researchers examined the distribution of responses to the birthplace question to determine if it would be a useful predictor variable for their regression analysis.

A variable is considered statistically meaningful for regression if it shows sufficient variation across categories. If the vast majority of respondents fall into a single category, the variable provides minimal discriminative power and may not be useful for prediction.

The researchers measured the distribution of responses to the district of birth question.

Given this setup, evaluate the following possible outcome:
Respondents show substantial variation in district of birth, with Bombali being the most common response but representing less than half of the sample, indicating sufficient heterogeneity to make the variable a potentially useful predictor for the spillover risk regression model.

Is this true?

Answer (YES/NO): NO